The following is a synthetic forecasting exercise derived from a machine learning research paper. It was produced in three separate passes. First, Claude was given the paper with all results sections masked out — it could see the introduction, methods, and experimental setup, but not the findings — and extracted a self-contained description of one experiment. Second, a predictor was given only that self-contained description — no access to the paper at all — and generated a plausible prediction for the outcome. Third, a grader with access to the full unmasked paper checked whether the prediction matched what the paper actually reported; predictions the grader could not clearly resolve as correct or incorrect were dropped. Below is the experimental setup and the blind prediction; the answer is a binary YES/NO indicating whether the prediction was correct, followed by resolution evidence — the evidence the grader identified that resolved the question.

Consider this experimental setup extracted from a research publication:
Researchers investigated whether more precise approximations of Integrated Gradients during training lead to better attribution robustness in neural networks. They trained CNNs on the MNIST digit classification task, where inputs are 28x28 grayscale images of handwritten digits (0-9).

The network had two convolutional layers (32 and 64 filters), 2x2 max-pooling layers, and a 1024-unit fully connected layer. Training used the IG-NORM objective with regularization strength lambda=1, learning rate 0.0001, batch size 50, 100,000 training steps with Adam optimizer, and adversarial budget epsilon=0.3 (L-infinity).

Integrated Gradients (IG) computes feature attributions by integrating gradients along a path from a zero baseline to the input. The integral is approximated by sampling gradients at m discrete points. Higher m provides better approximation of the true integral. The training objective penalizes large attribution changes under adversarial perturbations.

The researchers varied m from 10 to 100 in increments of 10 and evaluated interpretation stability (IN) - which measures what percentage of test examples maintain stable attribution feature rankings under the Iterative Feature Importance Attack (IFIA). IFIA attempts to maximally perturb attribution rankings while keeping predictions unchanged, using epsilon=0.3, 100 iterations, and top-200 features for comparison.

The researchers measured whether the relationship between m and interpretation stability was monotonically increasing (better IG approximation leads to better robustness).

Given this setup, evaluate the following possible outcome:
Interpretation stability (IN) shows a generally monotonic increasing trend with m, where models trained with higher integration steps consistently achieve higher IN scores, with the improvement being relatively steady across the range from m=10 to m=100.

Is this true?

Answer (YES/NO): NO